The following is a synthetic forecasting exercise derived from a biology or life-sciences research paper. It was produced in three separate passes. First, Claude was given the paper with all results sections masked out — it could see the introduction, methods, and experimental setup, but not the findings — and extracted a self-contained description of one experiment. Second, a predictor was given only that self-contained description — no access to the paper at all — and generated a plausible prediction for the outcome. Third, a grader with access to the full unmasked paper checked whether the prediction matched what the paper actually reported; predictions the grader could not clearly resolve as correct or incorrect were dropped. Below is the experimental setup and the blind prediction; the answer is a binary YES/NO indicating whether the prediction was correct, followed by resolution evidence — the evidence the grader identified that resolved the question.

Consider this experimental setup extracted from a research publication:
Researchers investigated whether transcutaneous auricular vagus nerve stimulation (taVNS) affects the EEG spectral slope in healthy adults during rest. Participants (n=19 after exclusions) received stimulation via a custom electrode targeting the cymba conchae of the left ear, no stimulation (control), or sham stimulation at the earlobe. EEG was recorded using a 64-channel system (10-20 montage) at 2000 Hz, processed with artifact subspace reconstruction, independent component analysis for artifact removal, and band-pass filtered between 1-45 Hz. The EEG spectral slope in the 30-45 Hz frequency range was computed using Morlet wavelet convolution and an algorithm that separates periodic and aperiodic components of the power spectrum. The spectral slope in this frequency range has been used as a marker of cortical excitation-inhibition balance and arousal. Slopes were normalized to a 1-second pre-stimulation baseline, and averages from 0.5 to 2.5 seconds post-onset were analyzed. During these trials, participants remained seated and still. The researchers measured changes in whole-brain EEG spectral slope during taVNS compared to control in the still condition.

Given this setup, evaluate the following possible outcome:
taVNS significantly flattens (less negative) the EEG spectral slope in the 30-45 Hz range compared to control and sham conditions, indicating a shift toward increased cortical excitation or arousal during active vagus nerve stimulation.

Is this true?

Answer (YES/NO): NO